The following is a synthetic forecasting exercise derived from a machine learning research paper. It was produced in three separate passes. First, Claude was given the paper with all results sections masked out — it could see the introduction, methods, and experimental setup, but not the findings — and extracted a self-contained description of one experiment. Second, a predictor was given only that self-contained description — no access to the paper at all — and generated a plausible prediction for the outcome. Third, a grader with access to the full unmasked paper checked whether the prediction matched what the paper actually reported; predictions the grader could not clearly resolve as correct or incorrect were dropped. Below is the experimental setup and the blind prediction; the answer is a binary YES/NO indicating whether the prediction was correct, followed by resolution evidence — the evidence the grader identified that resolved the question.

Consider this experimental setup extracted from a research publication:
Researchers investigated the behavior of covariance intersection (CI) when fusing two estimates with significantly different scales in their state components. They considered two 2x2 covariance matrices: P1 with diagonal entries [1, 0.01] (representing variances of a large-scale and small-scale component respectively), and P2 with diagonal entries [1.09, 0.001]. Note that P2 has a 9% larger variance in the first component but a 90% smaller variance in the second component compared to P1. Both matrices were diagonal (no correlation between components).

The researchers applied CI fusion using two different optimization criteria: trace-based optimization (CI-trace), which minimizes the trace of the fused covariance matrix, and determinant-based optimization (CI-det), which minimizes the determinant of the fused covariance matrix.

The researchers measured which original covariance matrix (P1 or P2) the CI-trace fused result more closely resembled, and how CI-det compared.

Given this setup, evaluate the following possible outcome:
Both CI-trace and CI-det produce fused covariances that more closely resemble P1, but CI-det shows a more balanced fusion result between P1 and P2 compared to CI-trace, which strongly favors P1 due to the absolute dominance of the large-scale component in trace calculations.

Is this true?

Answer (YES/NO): NO